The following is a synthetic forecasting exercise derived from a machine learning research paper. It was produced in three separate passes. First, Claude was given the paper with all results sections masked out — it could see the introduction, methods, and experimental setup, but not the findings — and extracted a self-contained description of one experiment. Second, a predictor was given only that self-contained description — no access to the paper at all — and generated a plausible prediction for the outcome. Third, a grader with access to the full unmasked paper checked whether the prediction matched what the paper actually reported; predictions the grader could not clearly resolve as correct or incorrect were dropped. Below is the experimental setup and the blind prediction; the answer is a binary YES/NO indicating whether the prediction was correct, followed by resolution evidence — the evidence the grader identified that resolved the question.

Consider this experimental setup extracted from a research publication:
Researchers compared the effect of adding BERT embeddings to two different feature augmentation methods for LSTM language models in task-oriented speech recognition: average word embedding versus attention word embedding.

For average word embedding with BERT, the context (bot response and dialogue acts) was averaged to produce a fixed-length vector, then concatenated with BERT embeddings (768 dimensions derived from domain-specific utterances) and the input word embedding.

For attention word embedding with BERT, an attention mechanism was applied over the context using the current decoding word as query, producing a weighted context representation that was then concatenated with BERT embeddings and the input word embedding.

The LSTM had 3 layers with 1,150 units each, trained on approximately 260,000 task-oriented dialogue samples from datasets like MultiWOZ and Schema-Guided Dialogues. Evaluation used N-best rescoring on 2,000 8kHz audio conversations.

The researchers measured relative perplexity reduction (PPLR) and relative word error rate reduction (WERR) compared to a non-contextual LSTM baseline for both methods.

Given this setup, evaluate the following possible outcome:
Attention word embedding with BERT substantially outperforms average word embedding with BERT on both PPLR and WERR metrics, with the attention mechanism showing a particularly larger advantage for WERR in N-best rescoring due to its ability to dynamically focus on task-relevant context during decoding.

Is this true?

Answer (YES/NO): NO